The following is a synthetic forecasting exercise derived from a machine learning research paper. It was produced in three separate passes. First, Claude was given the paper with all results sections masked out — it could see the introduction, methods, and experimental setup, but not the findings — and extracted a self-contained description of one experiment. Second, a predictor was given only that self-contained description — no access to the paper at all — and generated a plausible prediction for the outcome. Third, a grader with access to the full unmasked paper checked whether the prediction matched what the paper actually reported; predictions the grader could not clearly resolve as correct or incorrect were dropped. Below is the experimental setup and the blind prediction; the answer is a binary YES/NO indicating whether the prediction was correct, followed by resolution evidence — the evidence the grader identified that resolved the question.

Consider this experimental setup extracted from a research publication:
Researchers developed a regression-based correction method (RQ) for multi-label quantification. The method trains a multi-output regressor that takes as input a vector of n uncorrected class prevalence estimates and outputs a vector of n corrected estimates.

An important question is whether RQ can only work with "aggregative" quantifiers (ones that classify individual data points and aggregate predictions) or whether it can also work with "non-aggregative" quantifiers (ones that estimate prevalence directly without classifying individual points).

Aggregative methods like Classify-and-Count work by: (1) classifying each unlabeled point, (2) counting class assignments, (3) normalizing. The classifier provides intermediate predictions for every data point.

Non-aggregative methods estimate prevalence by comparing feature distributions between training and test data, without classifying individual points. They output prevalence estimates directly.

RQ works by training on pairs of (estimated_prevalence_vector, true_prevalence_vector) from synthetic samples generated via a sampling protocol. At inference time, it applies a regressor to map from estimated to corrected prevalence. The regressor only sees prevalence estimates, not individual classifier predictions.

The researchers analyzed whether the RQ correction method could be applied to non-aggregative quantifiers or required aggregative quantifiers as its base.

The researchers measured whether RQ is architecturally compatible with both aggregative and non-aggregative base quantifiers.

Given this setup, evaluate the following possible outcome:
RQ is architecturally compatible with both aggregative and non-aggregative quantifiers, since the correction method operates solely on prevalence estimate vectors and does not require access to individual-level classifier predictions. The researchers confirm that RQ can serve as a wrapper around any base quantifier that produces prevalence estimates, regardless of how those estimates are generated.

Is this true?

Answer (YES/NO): YES